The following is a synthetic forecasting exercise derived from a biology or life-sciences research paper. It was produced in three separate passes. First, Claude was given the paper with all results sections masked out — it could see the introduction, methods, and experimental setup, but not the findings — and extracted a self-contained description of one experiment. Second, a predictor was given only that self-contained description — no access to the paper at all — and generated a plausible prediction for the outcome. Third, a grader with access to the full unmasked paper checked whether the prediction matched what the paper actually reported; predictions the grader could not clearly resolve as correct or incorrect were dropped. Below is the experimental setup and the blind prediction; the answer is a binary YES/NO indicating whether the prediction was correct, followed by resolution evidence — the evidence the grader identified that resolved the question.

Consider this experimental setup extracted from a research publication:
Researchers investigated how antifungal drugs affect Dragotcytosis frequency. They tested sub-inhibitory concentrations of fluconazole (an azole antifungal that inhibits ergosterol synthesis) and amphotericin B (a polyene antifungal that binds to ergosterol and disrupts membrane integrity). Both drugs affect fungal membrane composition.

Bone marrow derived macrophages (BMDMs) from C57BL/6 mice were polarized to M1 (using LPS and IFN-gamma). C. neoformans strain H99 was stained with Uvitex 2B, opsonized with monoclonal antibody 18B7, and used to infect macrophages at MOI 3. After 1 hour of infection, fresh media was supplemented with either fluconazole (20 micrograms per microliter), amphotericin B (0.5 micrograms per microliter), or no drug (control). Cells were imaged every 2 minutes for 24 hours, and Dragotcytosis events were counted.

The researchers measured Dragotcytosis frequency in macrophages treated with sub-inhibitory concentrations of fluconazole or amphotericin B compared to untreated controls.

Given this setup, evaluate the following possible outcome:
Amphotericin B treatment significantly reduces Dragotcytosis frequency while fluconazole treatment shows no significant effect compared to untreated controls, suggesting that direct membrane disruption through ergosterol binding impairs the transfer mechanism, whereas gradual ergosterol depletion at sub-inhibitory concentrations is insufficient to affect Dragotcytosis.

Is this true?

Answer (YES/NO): NO